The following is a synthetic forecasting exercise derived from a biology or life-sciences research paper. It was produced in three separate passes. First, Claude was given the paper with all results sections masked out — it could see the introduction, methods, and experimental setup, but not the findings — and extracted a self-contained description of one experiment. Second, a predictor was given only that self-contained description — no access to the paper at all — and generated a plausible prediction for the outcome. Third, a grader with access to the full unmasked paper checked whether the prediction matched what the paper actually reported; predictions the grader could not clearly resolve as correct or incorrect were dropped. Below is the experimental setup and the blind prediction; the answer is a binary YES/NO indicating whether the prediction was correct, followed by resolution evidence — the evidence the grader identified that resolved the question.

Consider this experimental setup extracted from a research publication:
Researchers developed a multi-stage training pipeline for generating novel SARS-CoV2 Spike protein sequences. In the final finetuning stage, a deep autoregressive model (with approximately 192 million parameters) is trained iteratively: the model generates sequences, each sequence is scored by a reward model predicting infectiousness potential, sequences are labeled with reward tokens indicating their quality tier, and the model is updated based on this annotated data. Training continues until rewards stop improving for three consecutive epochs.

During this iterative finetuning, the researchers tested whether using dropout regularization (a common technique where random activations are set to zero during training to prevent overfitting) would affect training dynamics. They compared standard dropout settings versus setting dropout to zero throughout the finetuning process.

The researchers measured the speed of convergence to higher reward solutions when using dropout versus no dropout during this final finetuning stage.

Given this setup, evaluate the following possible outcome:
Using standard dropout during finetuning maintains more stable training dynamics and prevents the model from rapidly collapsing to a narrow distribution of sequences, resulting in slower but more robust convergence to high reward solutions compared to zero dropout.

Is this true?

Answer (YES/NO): NO